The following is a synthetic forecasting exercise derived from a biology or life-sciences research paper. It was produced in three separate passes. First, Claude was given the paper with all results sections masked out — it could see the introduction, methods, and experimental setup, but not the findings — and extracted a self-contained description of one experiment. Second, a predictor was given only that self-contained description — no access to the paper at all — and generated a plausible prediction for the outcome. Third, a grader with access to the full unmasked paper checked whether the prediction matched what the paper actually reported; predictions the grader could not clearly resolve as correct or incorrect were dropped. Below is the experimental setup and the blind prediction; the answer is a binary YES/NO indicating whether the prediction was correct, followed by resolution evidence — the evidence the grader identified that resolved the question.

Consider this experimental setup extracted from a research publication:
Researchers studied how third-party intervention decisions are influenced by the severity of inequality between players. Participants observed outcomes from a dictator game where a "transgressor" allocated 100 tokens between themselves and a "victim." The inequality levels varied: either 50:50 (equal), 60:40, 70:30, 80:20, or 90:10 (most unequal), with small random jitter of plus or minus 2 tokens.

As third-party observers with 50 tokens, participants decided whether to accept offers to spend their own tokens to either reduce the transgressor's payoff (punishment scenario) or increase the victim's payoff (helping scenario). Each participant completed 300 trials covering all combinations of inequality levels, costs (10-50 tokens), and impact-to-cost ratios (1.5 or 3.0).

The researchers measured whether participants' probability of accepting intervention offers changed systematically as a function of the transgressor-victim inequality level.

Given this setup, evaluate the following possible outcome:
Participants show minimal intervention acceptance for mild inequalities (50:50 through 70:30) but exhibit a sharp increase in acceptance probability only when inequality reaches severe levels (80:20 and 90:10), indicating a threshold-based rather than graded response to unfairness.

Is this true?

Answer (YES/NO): NO